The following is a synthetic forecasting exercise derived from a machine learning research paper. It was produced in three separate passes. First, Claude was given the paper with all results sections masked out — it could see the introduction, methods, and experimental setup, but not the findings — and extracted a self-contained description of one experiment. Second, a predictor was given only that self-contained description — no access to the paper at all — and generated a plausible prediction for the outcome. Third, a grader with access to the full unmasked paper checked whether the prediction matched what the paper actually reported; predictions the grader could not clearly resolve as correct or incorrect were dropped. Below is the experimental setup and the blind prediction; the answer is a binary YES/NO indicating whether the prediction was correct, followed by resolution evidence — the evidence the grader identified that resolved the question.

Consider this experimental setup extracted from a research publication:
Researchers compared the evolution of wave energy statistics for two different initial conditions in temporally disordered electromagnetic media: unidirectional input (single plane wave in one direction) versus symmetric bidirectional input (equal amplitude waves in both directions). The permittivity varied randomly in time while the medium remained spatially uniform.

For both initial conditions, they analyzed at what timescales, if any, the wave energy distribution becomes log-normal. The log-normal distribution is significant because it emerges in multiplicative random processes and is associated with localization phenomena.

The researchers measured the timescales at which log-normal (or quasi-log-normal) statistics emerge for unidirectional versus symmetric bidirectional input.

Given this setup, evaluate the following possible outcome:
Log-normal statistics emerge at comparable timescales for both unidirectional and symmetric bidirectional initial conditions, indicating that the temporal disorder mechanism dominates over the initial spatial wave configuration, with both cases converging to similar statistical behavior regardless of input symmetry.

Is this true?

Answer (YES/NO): NO